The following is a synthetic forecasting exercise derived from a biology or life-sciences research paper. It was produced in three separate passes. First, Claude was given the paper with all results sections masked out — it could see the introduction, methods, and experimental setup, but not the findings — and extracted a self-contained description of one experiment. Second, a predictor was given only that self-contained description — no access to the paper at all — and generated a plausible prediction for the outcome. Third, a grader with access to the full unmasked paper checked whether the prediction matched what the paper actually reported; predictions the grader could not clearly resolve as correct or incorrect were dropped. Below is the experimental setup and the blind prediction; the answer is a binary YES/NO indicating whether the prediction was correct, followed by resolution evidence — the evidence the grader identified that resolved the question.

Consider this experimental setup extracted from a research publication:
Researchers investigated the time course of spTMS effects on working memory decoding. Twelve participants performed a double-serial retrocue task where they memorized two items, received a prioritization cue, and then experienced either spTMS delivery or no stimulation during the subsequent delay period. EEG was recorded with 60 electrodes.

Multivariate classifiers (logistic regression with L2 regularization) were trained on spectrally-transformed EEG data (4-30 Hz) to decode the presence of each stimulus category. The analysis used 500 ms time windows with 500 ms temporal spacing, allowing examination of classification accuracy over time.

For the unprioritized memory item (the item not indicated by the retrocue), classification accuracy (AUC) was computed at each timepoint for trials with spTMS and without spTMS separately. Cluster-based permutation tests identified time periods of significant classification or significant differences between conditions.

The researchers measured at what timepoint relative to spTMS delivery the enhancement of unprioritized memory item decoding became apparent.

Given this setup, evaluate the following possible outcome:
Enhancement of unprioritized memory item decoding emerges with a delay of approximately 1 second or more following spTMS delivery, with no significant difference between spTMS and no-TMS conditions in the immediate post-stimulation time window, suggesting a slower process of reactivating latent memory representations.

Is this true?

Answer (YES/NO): NO